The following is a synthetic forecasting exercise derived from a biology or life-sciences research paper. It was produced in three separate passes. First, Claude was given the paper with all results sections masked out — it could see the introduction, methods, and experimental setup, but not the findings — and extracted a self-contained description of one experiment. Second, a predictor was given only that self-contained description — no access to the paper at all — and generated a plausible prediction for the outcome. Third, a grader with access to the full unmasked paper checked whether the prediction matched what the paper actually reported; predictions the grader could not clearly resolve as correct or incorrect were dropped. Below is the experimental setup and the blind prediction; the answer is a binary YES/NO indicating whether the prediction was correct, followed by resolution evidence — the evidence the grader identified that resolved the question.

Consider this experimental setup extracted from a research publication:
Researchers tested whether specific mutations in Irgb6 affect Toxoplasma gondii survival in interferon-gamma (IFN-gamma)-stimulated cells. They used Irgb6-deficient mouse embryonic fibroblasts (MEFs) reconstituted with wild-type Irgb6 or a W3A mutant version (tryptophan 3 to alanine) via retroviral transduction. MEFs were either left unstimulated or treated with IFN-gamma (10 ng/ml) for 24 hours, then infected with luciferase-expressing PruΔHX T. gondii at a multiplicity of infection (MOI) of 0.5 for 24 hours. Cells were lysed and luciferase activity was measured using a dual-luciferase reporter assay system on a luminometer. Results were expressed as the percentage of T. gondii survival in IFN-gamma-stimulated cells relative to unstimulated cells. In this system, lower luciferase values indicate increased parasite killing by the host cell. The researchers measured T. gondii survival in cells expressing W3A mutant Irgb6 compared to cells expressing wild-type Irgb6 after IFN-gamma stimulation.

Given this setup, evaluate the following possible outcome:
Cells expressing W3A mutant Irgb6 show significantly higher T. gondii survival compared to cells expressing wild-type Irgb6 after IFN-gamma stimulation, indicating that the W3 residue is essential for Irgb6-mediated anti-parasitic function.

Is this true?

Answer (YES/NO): YES